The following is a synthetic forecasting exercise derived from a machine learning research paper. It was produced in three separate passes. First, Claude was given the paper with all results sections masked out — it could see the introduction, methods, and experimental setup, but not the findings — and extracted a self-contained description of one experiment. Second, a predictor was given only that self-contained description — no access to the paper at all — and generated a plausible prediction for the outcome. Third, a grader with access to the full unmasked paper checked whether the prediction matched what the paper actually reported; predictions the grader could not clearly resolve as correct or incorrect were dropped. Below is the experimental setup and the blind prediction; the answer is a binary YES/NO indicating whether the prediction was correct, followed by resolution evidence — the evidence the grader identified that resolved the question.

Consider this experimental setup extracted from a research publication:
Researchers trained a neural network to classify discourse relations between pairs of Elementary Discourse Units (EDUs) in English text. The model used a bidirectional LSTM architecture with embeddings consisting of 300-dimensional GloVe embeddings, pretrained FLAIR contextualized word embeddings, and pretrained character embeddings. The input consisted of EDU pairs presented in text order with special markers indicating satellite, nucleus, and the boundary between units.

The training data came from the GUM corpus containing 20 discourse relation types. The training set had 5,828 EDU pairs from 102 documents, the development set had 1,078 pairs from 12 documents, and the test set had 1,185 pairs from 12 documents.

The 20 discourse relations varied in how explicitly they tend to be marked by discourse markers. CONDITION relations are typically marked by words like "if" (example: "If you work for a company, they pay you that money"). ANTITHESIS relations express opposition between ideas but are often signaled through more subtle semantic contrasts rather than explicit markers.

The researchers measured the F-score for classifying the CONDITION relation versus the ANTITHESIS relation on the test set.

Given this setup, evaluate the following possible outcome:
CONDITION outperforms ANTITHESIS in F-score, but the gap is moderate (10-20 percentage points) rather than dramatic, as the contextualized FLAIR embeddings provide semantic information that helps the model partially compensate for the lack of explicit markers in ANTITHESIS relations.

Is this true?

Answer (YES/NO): NO